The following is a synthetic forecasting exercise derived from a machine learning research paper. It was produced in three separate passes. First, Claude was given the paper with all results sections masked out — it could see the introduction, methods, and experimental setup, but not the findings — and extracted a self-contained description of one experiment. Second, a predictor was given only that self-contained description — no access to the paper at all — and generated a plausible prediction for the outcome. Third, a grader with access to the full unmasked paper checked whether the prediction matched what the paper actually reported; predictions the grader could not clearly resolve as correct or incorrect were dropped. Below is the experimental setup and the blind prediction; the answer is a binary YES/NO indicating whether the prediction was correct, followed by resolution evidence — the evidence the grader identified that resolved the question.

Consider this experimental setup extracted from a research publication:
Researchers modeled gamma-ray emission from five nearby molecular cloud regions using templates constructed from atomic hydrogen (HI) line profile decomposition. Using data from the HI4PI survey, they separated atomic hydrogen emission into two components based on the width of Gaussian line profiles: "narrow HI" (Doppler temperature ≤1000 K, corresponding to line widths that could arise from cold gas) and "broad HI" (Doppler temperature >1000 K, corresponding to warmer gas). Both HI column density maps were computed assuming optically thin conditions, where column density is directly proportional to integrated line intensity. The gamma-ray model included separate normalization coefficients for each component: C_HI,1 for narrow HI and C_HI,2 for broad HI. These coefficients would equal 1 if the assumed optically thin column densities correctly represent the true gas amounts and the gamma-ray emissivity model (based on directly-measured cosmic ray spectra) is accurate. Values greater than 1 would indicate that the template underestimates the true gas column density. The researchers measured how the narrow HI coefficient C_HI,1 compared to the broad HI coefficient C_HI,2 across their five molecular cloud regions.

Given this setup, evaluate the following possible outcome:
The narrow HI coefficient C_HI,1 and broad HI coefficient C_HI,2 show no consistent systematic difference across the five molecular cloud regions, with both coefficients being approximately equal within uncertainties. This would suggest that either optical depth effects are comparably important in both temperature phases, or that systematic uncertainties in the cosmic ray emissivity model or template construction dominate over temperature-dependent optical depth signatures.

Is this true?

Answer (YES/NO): NO